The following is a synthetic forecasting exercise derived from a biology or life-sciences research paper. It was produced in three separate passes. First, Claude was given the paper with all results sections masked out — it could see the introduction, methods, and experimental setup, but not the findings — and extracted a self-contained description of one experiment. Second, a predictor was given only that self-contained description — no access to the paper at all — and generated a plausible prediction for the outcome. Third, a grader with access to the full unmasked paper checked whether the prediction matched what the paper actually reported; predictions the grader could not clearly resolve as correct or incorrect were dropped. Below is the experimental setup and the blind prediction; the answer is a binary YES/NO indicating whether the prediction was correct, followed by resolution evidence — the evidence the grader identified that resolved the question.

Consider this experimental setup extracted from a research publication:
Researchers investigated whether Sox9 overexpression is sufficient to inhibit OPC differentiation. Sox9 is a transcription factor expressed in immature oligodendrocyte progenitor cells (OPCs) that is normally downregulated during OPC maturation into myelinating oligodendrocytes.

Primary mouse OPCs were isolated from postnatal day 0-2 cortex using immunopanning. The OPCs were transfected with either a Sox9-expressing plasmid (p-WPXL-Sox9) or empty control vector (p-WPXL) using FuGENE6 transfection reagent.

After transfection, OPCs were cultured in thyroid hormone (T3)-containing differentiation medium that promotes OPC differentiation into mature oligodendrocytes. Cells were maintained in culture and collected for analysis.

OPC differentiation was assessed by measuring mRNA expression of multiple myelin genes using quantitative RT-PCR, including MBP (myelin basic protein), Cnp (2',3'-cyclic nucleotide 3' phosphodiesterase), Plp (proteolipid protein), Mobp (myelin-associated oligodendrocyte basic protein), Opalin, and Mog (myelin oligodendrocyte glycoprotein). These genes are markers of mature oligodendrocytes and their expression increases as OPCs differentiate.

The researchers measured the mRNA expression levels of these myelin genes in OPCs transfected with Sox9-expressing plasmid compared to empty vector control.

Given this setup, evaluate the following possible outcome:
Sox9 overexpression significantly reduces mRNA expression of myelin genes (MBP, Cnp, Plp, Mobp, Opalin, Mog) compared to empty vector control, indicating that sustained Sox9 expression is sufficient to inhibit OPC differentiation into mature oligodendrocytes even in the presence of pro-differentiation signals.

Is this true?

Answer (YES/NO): YES